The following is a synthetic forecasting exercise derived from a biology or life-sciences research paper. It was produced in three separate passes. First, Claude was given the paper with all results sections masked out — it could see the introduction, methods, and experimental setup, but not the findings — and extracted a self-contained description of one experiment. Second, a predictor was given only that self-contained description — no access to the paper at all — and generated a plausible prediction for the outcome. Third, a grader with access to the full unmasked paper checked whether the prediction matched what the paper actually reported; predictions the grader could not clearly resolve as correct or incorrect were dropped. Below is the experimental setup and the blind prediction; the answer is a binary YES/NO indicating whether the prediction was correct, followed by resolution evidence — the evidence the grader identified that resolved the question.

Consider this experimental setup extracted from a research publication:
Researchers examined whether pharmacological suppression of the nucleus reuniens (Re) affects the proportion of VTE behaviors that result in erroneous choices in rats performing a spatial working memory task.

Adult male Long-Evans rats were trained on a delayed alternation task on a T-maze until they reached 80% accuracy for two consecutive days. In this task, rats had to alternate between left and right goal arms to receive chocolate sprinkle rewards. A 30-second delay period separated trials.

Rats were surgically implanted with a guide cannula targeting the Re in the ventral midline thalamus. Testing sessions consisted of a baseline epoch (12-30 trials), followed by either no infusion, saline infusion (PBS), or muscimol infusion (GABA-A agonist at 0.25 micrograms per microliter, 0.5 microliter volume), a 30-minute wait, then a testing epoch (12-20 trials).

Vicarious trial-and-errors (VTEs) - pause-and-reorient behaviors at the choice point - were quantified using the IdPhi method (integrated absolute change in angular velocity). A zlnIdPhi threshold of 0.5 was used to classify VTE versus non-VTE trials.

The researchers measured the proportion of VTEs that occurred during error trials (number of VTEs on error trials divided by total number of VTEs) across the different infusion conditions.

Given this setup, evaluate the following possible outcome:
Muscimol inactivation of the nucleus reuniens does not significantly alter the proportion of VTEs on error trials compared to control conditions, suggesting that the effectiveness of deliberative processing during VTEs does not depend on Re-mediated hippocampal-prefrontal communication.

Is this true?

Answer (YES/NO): NO